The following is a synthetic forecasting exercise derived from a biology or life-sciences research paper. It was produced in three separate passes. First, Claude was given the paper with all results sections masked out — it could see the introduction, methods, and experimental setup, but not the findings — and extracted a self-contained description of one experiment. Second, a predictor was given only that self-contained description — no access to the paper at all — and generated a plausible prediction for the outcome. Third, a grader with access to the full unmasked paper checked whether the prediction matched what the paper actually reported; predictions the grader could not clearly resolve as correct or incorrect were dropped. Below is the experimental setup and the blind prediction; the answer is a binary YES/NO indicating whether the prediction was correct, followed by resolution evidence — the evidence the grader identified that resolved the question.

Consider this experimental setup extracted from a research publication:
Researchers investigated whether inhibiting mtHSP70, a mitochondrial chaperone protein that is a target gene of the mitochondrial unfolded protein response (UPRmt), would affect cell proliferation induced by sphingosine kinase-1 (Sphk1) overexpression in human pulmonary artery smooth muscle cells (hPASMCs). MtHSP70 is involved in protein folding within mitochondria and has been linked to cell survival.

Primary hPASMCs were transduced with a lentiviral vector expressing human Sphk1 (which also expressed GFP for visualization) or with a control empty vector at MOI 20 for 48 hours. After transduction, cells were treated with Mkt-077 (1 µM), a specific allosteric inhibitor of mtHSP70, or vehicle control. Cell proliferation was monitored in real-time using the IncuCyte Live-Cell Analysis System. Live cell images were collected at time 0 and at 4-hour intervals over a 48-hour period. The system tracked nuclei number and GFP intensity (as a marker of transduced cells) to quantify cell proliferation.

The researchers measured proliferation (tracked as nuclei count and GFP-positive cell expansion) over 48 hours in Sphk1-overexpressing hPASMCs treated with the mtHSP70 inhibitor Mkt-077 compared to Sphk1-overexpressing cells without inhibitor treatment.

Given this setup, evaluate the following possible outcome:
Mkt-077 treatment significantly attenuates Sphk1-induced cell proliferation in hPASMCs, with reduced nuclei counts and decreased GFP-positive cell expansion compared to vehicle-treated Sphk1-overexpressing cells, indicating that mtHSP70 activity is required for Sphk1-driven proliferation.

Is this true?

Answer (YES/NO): YES